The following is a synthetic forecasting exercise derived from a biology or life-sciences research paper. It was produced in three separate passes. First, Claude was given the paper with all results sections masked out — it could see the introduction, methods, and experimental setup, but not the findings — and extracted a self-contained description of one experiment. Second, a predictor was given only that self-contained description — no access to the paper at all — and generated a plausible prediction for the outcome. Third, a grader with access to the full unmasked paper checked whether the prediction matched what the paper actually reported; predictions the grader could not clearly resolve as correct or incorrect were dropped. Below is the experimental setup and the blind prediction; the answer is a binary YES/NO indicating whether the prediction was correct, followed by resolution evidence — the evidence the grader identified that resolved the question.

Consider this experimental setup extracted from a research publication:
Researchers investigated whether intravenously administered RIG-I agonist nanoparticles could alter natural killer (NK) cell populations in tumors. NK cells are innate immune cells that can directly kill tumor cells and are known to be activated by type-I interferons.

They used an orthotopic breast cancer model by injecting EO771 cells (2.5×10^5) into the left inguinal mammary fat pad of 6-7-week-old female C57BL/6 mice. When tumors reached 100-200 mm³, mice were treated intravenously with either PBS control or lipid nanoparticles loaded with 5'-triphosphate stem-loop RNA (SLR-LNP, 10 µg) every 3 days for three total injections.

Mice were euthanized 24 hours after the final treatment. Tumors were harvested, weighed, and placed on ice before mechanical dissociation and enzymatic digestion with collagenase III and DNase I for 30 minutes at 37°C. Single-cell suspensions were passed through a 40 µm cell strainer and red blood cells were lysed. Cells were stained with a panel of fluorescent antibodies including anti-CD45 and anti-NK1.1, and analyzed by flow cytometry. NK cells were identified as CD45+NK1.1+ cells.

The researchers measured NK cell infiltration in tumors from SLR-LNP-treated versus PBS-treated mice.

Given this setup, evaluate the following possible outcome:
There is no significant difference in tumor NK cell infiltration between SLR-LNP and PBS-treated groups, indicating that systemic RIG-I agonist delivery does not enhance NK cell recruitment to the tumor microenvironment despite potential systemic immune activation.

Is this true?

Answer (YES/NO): YES